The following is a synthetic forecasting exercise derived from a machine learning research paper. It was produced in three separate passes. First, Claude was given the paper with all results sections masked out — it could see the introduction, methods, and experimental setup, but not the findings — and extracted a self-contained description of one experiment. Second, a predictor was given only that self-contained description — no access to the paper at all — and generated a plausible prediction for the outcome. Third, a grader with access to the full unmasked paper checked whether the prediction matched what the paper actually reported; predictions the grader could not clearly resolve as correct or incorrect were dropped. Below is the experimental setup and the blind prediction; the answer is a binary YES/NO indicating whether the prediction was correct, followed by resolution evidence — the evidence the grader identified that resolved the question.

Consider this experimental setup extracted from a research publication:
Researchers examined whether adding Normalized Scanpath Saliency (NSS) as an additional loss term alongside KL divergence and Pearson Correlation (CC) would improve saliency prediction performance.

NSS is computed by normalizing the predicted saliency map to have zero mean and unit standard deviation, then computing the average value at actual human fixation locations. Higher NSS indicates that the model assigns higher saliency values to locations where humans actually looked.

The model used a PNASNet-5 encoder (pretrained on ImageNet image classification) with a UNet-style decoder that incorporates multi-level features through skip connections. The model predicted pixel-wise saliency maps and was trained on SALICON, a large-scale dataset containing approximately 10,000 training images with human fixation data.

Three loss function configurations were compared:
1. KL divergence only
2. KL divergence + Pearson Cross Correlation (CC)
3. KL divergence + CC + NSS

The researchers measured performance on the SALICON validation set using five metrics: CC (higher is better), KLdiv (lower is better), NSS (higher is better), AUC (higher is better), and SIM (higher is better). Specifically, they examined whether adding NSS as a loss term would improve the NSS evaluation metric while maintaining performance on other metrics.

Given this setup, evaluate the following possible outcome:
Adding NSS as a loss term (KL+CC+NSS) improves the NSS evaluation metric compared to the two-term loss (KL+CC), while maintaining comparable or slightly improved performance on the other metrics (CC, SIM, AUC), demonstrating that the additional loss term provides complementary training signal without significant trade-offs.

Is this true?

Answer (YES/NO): NO